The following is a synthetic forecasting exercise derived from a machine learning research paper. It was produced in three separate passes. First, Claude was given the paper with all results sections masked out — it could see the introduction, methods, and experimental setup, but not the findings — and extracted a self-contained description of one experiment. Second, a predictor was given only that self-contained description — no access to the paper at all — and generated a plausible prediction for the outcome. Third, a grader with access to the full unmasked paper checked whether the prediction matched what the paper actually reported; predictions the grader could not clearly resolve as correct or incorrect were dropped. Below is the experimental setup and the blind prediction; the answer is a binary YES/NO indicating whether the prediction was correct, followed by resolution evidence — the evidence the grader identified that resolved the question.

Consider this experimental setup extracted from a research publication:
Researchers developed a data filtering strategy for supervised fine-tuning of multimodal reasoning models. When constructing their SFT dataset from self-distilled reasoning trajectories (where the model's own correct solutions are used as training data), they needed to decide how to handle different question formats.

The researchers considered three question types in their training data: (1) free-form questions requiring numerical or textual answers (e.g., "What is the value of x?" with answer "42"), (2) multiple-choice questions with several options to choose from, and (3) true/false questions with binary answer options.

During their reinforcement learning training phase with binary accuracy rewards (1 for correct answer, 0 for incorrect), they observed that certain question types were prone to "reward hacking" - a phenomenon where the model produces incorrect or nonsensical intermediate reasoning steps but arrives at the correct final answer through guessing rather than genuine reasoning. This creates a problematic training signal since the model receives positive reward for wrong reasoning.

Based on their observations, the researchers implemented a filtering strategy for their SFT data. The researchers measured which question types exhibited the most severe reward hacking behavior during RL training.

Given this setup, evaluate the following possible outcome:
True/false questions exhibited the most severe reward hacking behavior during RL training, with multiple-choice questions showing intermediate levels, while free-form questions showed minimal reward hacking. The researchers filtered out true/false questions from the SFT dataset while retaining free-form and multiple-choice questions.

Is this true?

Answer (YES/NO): NO